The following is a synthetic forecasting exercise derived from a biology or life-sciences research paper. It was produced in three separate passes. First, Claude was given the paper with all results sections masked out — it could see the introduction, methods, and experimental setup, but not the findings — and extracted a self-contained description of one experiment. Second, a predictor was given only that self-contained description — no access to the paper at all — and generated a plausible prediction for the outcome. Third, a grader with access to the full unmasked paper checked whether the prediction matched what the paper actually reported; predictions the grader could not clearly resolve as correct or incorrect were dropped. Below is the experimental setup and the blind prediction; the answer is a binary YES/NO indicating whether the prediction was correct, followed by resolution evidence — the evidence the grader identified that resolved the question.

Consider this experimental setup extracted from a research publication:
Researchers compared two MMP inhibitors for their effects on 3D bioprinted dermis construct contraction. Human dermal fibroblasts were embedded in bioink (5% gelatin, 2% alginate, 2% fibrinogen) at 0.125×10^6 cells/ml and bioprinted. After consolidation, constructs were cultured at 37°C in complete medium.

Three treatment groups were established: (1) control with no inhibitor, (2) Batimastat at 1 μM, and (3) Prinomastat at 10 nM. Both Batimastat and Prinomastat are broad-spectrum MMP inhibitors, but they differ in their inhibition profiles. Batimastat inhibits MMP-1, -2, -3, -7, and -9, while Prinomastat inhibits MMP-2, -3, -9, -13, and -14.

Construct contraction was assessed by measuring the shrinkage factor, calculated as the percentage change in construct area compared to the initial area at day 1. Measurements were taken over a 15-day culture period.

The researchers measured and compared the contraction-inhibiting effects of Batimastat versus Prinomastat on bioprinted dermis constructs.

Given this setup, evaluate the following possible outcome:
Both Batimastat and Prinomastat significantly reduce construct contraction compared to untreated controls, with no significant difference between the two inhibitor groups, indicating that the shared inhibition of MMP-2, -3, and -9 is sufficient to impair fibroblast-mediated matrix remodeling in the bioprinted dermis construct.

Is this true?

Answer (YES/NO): NO